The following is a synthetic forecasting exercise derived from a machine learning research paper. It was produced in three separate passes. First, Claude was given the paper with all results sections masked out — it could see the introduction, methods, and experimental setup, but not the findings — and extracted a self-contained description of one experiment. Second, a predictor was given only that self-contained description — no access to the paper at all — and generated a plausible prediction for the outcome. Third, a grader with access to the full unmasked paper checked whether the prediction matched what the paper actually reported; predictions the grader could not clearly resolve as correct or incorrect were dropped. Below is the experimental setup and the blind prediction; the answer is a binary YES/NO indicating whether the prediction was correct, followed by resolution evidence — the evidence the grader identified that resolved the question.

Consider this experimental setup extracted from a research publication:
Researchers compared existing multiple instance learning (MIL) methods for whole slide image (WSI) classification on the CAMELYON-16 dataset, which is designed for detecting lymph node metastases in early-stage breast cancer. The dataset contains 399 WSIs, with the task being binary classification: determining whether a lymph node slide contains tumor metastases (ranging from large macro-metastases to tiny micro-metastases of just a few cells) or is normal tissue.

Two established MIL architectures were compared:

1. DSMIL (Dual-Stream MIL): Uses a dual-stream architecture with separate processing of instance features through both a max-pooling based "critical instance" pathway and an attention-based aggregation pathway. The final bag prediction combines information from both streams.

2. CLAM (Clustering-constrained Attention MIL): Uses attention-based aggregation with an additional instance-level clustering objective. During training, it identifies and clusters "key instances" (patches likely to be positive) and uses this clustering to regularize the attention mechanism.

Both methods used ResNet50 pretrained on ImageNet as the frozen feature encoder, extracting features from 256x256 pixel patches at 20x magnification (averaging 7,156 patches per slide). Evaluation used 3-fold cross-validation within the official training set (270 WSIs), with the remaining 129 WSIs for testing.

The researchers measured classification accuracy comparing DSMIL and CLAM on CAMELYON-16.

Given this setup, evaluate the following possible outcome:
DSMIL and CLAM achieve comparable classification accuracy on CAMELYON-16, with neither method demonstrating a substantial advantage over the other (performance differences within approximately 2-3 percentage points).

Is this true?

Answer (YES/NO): NO